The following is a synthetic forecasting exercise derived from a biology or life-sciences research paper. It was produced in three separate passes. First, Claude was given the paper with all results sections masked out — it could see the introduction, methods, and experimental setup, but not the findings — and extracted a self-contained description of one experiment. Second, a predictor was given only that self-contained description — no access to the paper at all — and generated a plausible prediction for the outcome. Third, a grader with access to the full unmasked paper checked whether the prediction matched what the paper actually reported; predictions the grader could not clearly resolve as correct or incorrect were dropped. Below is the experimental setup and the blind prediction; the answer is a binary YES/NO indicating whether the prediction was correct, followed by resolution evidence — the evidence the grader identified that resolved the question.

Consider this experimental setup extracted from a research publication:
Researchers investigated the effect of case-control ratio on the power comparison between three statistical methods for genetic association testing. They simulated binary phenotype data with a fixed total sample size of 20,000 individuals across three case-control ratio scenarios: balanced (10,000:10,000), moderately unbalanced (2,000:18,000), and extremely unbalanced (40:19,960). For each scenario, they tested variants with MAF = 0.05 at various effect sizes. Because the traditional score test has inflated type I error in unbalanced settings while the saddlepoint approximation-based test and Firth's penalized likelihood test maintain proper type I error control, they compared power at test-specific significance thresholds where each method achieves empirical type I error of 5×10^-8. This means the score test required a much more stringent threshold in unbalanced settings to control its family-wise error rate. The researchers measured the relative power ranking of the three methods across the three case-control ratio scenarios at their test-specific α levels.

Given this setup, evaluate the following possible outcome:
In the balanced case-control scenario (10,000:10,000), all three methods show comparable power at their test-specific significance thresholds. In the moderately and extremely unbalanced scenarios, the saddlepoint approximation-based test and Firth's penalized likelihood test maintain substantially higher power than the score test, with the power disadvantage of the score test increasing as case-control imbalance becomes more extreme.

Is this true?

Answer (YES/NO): YES